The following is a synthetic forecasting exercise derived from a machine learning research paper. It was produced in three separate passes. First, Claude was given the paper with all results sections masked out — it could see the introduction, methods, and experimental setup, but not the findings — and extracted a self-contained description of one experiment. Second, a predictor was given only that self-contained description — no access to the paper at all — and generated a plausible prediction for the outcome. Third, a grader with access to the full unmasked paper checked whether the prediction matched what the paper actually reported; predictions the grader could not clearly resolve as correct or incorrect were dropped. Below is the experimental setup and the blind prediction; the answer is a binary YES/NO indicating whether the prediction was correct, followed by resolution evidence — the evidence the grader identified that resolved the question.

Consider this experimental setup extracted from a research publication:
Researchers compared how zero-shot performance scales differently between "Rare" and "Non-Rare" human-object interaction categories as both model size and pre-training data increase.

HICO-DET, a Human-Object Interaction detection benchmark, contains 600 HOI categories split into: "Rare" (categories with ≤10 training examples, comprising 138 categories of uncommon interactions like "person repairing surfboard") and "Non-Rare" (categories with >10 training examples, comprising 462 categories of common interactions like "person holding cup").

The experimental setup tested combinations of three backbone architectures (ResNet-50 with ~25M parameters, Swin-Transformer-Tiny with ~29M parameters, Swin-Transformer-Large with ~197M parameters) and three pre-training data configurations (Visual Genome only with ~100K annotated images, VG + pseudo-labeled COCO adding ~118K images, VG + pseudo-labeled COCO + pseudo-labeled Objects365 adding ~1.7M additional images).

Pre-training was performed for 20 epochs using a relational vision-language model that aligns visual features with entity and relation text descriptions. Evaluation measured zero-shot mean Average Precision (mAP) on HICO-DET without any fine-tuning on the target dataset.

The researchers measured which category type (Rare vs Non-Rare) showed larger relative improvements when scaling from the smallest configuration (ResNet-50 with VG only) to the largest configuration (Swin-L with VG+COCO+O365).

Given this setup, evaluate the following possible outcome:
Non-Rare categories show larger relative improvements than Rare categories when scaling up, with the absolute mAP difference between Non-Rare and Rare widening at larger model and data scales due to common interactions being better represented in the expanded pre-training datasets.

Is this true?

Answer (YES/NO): NO